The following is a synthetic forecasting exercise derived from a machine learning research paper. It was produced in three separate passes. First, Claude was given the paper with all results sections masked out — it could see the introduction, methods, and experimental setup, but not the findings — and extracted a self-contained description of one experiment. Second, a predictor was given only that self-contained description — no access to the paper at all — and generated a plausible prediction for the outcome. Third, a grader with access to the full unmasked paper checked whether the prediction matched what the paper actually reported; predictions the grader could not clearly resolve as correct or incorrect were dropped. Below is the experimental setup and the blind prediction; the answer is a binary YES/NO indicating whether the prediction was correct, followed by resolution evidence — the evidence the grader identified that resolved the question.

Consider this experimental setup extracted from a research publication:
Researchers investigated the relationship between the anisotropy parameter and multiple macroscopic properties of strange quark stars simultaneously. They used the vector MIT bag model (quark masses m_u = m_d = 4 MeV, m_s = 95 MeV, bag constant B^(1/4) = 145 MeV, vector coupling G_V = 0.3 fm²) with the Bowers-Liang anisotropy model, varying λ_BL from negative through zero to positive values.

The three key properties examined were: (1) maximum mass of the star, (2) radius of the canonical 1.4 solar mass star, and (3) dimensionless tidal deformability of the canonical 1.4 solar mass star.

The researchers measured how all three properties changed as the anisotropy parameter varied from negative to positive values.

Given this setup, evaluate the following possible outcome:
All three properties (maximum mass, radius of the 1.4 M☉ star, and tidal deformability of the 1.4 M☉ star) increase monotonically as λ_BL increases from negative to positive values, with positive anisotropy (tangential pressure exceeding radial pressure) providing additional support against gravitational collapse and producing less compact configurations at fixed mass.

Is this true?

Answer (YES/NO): YES